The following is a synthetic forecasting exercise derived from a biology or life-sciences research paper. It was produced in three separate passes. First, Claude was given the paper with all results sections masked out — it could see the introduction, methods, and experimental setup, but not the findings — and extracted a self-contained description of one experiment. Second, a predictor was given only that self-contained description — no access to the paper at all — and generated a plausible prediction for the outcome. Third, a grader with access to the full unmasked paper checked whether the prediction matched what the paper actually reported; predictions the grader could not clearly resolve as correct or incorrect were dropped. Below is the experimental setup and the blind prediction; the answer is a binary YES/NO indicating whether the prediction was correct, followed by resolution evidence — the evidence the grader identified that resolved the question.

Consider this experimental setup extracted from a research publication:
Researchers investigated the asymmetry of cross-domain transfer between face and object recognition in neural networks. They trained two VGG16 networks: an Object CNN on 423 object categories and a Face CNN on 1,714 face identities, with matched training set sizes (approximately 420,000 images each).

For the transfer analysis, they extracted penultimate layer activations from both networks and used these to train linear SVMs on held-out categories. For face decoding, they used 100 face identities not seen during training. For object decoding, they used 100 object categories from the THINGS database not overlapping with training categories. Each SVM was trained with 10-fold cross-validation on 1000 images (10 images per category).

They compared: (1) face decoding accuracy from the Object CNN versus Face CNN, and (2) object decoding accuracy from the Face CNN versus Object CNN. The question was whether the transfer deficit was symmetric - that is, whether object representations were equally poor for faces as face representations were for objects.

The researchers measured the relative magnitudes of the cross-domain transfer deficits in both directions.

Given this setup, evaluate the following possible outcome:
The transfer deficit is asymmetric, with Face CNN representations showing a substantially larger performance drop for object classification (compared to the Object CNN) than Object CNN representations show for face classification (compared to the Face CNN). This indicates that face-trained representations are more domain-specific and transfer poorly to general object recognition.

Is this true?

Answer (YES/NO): NO